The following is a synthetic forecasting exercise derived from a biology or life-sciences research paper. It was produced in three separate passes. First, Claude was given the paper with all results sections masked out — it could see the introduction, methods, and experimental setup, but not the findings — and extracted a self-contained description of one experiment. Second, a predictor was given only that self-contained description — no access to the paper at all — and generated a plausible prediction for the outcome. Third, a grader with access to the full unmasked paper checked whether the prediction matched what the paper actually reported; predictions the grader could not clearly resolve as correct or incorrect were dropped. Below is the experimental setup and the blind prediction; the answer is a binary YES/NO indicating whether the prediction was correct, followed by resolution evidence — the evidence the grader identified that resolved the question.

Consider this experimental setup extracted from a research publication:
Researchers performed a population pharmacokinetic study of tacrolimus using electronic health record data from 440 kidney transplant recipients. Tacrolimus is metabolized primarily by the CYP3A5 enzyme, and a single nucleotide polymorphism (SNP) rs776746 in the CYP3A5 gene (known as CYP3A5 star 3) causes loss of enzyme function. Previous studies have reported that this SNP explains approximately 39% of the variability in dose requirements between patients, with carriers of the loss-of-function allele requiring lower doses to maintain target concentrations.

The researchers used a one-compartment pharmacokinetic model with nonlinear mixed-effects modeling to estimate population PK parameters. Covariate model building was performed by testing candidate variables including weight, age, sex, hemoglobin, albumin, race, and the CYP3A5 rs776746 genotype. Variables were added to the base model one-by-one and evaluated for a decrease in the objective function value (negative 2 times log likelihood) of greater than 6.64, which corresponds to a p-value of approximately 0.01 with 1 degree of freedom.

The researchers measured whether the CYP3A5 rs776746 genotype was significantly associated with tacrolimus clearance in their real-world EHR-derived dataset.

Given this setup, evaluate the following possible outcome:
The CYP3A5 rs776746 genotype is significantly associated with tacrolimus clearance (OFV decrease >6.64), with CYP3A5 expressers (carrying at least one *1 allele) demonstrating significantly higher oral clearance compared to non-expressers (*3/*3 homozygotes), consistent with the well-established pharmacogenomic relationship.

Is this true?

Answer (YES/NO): YES